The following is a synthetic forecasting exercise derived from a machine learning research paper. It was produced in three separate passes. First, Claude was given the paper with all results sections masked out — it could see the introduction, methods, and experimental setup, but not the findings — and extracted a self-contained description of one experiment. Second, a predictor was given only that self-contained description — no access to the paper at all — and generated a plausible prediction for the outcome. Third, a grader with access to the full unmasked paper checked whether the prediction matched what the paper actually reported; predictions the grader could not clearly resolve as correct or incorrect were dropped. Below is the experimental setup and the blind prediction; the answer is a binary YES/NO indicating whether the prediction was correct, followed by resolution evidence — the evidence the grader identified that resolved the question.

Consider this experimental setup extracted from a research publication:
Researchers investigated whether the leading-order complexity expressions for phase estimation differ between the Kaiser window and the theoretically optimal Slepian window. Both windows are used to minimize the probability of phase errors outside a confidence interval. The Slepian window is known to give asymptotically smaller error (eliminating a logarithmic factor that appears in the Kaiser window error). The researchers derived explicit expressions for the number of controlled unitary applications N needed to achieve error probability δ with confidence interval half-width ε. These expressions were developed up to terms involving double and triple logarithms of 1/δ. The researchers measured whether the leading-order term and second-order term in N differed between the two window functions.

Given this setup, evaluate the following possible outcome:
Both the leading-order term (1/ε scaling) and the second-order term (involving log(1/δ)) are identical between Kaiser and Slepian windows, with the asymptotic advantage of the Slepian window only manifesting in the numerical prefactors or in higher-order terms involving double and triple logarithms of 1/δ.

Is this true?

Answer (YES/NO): YES